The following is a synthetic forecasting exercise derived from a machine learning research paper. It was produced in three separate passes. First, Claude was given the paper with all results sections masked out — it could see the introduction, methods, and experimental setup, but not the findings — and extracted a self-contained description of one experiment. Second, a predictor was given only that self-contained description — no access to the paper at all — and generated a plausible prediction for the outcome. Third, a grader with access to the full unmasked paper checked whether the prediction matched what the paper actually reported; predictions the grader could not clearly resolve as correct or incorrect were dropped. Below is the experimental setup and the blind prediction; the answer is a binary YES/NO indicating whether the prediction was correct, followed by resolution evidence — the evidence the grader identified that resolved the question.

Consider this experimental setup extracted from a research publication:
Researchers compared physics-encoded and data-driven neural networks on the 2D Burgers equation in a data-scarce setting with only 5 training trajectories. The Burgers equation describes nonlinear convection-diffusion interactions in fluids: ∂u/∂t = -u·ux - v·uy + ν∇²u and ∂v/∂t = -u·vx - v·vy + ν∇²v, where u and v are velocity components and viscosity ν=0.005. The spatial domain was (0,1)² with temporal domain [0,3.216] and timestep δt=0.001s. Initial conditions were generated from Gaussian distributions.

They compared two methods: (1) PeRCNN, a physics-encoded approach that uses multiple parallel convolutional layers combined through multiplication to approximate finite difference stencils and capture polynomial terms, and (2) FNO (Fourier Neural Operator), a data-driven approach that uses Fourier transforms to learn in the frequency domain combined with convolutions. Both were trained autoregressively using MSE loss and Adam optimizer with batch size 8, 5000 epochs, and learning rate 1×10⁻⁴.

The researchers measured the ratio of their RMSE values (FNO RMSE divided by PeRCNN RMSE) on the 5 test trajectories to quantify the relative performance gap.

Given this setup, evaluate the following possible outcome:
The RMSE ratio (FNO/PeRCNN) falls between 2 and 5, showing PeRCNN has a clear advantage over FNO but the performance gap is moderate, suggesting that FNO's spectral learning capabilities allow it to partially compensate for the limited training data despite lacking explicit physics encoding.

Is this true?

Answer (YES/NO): NO